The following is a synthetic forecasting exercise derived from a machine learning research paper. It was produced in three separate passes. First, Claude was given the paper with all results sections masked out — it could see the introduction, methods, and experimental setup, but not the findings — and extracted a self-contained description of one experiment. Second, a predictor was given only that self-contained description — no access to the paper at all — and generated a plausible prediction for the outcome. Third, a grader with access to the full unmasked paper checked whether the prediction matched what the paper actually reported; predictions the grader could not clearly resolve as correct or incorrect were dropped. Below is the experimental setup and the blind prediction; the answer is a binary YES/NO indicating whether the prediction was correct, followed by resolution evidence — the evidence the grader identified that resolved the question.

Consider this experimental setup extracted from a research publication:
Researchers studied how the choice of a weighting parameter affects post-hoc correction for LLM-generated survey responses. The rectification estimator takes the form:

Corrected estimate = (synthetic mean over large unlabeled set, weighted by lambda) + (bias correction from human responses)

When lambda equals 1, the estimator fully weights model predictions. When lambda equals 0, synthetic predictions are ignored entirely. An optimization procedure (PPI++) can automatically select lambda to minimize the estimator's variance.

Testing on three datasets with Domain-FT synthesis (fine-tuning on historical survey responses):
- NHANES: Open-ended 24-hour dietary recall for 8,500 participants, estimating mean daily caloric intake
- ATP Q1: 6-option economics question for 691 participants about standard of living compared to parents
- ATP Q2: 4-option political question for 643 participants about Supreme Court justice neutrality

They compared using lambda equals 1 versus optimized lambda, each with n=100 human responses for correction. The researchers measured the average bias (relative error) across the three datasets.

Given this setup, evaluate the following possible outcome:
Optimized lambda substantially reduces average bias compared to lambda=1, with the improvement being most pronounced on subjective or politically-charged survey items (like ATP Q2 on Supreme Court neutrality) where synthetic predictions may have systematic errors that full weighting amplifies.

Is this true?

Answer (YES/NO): NO